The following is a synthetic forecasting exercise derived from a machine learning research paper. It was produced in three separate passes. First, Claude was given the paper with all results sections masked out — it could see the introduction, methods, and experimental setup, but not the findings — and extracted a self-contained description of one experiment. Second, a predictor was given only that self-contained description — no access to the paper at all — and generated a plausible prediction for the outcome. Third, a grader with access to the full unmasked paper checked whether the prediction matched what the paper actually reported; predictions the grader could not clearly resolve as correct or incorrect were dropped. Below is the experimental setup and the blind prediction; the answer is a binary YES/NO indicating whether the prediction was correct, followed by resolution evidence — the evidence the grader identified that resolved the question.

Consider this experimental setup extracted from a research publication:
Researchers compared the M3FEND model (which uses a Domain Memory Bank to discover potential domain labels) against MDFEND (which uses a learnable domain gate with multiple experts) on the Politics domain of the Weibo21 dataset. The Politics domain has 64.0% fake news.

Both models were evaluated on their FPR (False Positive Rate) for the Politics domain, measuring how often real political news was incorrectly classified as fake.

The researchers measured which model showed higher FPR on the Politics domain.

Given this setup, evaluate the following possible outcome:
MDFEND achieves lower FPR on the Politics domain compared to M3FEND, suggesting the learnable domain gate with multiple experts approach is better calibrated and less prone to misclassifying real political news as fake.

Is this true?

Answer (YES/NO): YES